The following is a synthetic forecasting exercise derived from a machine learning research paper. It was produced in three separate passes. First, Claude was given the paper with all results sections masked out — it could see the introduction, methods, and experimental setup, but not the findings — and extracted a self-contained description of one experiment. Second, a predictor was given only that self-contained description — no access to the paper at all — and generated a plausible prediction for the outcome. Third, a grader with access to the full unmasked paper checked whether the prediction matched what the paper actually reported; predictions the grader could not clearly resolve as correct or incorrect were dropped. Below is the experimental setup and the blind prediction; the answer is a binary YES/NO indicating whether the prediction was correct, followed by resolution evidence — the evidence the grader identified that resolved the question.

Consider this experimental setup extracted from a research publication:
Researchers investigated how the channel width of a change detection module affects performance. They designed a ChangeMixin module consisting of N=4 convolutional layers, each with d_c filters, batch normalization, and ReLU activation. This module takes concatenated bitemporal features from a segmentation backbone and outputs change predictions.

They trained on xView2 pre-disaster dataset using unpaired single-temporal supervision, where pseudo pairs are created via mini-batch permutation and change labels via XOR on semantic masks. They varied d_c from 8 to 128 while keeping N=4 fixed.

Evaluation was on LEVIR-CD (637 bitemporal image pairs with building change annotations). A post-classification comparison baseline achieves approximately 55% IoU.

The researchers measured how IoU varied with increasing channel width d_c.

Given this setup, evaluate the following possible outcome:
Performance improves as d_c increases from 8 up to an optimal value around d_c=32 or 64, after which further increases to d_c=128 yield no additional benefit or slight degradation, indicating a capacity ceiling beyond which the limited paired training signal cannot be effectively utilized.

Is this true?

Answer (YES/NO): NO